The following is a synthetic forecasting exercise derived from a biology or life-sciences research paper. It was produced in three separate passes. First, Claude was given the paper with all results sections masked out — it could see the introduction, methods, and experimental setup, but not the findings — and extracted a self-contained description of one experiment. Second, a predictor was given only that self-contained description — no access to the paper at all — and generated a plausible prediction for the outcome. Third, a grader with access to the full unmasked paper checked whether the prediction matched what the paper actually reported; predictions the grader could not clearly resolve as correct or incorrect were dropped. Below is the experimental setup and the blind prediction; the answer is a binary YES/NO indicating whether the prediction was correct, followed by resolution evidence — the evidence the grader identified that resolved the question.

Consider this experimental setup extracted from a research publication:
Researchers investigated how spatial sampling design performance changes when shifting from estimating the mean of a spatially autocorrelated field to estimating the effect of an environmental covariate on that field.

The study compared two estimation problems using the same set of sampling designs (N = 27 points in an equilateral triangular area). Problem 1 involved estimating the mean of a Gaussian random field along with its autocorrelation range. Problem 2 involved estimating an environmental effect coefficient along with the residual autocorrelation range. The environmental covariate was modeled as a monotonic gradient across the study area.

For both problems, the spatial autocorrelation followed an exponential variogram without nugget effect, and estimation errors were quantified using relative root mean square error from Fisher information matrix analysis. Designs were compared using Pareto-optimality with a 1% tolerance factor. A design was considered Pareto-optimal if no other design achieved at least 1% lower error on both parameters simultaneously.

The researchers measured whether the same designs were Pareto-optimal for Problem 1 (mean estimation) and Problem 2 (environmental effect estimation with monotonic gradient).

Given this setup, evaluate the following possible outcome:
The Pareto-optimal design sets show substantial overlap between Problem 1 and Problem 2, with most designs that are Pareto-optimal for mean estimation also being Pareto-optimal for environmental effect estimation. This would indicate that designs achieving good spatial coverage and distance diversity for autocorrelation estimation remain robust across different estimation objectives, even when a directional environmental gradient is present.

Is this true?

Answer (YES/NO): NO